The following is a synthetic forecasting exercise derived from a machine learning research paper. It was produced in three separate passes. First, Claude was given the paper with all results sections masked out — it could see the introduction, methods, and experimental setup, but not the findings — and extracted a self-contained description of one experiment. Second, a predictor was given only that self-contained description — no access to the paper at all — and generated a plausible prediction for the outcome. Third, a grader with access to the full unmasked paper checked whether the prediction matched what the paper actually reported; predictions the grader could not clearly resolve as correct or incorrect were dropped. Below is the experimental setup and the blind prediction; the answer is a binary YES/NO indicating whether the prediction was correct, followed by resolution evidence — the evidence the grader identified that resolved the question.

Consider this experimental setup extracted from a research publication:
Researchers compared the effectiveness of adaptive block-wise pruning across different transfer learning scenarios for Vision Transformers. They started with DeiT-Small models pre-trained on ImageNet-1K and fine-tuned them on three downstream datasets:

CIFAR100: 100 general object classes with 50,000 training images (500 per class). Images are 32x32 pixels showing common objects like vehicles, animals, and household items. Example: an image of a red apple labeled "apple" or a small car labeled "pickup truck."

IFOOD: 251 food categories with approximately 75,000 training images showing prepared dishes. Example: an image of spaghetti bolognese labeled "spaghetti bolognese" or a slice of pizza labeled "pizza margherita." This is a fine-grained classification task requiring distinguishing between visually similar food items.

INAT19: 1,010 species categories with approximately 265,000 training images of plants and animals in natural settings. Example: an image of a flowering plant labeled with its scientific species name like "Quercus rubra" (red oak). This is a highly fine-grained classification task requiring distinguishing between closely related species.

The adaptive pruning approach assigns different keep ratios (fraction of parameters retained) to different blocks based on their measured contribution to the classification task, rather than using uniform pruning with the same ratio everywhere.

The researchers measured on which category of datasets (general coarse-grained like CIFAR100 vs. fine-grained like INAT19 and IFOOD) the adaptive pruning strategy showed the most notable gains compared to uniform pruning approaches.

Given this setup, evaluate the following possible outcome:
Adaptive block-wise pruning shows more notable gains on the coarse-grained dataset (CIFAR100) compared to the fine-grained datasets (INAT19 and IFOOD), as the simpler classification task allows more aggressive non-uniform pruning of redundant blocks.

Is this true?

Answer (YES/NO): NO